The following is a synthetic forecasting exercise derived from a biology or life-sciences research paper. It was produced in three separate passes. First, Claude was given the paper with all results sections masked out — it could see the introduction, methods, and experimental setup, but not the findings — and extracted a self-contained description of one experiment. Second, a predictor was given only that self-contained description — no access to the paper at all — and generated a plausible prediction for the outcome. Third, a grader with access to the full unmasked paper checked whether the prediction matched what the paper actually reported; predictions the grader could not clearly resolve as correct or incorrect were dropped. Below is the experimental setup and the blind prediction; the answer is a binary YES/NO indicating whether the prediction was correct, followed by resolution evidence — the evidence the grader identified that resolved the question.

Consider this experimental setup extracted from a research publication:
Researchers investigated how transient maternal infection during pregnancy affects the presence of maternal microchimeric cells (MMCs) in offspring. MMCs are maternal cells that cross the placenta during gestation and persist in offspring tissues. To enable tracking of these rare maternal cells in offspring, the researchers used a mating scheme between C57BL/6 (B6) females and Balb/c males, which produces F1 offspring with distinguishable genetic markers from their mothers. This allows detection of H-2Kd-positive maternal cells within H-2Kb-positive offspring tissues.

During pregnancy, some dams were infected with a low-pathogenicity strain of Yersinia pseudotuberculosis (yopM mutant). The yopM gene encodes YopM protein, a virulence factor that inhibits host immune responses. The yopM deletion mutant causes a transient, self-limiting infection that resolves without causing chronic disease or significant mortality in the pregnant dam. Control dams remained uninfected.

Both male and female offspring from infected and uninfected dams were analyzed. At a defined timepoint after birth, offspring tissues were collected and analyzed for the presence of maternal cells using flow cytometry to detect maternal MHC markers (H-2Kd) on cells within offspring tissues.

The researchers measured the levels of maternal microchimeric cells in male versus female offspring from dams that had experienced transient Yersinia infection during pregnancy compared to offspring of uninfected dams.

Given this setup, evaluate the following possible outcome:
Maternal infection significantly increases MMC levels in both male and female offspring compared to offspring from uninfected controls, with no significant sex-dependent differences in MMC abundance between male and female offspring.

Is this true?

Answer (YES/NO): NO